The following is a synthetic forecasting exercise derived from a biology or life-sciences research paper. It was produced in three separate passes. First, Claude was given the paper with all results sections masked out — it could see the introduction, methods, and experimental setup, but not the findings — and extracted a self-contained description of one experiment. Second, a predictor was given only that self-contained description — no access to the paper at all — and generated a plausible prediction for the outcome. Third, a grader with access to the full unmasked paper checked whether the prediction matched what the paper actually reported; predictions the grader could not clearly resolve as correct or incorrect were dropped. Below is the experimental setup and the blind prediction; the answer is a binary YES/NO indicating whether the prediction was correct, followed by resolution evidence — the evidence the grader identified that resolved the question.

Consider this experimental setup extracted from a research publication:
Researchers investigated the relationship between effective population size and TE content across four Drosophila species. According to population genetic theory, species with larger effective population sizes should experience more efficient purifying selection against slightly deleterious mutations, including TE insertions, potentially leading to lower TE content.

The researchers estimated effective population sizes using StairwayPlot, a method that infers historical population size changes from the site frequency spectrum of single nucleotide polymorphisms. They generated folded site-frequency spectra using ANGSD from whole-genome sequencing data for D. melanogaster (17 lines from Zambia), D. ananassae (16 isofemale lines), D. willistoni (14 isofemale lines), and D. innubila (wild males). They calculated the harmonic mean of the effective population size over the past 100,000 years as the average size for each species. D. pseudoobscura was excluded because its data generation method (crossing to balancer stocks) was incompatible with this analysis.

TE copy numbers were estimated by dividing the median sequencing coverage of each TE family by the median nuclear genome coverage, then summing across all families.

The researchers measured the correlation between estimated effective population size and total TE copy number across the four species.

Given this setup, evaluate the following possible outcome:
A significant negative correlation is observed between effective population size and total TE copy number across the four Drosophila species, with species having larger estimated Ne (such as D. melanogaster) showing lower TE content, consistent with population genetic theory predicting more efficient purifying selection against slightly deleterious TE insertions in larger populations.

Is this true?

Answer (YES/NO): NO